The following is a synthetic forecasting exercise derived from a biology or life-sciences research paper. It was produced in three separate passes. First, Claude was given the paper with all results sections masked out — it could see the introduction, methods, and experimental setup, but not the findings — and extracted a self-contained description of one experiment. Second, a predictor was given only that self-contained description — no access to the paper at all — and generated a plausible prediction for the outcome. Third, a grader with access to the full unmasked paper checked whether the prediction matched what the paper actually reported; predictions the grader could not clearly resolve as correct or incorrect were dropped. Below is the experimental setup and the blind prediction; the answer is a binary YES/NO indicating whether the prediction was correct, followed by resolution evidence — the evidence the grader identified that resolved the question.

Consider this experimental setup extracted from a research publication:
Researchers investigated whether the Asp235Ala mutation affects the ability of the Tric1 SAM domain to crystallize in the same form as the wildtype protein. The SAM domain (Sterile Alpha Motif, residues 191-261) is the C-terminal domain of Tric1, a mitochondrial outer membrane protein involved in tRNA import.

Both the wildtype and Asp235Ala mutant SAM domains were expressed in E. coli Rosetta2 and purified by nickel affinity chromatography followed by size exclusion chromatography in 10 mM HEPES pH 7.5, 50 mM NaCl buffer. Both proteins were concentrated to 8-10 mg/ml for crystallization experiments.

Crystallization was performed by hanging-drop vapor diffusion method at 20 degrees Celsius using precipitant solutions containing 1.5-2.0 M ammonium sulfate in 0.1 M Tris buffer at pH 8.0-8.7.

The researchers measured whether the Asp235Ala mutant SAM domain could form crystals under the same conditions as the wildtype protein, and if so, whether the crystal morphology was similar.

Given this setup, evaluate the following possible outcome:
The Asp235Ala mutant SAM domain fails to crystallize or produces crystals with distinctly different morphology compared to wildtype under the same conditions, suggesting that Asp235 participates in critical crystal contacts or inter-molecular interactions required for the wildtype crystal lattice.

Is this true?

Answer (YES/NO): NO